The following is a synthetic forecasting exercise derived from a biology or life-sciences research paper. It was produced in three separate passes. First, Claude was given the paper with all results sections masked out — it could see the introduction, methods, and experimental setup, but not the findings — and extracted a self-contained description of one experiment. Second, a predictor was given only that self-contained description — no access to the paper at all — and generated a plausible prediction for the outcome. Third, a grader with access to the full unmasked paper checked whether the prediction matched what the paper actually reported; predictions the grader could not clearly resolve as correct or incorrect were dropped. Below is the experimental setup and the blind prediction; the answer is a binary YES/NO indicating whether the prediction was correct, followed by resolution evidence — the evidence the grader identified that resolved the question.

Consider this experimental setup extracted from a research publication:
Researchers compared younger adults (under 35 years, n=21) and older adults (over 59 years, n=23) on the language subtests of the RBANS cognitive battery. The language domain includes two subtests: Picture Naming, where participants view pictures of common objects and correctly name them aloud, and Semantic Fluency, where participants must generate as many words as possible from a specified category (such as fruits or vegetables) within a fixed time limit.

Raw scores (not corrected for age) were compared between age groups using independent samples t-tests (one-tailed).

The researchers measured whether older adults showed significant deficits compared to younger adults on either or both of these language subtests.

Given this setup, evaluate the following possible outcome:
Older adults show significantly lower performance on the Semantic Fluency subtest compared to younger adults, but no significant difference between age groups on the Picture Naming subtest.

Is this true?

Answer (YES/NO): NO